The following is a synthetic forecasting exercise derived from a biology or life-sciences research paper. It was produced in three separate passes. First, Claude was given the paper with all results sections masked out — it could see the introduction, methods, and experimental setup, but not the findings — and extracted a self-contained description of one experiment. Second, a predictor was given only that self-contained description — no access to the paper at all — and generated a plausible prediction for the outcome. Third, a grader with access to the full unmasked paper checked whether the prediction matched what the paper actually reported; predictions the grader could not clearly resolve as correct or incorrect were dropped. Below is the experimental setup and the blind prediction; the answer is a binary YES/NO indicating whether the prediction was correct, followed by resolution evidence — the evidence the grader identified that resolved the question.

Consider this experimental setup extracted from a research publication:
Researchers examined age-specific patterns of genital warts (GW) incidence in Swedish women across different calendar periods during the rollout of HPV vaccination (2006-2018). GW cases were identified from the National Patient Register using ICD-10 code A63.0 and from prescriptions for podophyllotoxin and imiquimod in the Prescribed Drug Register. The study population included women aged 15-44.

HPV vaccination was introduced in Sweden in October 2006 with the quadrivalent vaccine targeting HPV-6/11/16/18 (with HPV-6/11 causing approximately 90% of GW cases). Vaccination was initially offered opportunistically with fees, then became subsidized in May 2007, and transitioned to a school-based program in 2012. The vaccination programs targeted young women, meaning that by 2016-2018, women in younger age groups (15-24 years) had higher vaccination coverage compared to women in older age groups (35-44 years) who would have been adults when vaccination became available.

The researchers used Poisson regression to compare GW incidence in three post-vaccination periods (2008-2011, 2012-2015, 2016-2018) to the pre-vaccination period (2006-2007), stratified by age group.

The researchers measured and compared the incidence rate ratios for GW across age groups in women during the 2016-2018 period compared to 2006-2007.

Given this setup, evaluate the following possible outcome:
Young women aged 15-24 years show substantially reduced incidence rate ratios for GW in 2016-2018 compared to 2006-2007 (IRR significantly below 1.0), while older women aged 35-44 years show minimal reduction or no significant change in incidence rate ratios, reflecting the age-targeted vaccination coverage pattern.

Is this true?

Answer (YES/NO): NO